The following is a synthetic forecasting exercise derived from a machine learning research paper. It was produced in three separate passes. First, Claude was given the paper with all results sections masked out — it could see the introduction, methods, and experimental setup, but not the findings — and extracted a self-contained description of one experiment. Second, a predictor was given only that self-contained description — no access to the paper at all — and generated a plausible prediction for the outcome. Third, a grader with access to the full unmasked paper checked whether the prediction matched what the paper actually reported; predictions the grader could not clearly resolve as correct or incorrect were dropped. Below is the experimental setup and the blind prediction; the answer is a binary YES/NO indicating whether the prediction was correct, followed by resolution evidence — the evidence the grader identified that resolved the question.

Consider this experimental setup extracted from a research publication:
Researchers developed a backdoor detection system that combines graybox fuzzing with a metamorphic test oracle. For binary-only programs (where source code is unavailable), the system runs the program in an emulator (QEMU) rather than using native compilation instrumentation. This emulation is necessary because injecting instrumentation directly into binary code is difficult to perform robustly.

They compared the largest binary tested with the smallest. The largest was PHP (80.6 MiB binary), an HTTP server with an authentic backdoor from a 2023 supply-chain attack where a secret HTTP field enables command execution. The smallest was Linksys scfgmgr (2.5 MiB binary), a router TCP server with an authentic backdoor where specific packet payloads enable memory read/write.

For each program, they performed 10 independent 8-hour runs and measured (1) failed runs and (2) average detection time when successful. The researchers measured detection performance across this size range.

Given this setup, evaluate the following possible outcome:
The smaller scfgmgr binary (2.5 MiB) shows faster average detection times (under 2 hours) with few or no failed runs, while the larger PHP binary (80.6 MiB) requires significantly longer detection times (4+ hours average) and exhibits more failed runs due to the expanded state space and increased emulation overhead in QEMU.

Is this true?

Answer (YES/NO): NO